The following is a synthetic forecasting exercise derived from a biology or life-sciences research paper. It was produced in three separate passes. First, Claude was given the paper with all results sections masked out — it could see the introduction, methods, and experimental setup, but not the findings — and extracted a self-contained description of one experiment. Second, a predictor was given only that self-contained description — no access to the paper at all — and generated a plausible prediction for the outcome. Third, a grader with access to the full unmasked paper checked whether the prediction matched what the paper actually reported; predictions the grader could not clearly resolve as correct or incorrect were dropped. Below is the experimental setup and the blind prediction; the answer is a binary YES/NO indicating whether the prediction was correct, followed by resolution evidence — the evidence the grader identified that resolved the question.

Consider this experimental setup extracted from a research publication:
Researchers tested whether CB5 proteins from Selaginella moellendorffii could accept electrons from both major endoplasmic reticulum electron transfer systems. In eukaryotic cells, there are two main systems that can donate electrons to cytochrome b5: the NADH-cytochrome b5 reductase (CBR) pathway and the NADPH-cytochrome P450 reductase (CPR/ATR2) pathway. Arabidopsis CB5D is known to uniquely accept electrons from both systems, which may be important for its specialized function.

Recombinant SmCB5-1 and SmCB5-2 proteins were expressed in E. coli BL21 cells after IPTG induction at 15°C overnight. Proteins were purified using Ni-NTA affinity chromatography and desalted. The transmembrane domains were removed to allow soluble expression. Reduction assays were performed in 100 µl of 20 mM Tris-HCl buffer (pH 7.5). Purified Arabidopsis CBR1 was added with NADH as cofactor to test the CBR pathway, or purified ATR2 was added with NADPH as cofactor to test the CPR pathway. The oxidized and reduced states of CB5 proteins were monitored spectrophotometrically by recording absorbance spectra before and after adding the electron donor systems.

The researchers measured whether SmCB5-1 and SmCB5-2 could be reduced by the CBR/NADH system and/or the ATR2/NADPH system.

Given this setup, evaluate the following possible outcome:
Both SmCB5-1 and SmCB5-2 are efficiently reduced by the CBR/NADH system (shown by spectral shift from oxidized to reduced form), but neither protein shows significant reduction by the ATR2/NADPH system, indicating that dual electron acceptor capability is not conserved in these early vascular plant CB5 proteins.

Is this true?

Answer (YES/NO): NO